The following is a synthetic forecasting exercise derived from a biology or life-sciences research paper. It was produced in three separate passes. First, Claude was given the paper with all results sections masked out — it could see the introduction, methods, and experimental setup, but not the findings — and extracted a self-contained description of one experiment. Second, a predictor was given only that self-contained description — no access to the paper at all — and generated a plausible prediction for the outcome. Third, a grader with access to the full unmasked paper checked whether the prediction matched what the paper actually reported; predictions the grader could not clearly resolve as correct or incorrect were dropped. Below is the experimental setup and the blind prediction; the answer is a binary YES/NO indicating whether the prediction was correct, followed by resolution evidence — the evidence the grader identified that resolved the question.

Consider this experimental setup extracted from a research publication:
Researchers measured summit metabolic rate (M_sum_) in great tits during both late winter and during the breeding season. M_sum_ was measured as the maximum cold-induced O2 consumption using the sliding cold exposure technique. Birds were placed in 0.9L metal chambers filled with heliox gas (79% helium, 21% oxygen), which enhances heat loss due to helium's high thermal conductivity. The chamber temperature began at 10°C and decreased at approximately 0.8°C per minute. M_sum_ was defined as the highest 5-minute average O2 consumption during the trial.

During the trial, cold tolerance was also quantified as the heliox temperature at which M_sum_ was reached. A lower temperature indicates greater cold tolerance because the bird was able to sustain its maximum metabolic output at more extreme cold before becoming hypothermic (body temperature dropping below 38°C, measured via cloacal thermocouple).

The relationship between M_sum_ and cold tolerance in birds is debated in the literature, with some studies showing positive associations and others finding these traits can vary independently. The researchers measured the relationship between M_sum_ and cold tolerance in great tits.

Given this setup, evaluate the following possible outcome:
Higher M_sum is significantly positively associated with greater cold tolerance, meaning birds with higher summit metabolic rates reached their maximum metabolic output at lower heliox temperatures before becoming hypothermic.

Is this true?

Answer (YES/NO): YES